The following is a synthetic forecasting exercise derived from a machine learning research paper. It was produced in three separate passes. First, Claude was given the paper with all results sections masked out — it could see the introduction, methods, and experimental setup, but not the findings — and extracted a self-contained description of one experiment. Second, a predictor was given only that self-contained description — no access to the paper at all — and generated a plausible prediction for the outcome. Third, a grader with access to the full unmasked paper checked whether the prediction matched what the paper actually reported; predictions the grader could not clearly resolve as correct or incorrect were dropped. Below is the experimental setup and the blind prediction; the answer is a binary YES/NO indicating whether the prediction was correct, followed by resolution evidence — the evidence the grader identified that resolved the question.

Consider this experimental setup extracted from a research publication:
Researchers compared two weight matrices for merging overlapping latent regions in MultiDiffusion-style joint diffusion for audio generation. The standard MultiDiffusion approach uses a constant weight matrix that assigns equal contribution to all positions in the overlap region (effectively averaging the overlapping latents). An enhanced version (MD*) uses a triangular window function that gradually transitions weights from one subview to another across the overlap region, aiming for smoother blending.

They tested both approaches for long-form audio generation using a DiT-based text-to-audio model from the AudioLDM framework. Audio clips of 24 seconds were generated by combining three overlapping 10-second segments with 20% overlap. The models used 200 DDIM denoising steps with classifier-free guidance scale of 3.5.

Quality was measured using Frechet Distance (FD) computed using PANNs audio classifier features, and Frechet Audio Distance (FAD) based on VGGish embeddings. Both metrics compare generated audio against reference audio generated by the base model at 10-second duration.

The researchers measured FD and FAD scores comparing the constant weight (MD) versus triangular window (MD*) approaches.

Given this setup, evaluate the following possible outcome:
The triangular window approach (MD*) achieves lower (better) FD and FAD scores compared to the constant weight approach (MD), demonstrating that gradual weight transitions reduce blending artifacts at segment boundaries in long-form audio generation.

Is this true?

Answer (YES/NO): YES